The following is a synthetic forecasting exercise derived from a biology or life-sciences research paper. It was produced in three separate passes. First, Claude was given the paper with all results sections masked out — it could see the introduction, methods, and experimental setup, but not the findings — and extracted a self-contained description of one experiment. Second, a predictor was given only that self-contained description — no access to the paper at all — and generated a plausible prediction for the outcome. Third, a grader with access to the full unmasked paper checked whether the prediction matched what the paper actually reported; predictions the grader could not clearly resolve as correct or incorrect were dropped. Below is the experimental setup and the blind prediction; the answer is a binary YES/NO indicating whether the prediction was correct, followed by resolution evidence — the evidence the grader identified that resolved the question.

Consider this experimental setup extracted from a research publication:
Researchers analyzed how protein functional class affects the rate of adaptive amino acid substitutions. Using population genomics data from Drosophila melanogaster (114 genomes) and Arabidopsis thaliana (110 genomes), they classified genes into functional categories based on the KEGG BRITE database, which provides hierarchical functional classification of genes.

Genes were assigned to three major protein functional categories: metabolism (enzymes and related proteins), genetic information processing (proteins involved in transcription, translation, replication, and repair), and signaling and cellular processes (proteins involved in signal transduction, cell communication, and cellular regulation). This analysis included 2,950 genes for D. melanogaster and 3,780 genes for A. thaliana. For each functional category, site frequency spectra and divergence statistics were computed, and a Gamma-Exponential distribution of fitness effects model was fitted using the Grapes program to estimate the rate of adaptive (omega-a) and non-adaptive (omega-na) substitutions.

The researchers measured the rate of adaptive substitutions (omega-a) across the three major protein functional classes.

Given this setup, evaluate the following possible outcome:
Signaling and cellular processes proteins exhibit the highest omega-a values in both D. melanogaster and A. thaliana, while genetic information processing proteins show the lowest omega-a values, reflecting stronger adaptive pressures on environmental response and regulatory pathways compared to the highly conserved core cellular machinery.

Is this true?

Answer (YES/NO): NO